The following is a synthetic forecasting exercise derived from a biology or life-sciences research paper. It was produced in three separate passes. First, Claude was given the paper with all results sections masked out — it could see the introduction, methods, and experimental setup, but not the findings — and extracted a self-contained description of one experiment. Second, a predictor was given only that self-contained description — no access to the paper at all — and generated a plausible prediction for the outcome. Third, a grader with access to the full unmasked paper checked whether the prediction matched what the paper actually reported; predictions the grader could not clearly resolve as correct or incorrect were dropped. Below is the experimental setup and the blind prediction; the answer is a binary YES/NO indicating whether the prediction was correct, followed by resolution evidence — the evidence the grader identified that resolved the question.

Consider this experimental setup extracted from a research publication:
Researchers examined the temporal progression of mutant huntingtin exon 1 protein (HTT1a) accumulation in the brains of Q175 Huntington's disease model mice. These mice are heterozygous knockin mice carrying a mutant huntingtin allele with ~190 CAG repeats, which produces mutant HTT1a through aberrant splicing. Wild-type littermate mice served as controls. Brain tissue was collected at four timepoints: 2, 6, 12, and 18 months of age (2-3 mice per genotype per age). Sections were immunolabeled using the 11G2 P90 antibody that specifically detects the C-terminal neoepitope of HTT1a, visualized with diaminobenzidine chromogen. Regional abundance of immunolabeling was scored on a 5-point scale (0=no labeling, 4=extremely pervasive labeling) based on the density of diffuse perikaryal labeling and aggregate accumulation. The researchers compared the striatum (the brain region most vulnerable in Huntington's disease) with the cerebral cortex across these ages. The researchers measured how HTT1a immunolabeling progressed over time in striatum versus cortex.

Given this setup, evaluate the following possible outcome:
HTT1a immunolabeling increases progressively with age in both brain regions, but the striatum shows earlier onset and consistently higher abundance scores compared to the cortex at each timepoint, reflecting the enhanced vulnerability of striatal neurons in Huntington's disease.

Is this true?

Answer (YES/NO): YES